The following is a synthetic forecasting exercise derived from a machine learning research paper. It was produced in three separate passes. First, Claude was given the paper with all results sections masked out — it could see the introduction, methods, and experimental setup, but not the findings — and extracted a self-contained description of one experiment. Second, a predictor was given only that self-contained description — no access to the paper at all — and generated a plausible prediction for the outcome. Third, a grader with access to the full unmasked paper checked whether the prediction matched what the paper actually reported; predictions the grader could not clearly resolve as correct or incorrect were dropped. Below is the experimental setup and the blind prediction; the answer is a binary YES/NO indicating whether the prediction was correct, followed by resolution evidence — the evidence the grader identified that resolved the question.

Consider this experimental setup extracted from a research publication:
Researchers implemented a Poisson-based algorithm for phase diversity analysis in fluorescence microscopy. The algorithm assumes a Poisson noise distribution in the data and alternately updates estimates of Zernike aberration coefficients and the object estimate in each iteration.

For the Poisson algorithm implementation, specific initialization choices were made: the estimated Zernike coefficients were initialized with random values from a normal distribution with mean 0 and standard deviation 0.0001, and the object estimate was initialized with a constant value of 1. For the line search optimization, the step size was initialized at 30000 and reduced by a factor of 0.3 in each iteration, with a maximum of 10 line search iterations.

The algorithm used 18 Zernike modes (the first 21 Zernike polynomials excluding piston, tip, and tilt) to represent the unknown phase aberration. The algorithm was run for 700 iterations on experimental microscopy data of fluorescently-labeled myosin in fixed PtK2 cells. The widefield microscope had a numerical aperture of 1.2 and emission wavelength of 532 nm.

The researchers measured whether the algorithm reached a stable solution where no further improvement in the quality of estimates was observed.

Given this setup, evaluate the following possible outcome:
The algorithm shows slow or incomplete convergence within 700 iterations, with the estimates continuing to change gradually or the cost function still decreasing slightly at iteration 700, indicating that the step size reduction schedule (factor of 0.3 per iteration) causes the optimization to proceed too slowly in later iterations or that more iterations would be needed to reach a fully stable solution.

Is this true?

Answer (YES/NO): NO